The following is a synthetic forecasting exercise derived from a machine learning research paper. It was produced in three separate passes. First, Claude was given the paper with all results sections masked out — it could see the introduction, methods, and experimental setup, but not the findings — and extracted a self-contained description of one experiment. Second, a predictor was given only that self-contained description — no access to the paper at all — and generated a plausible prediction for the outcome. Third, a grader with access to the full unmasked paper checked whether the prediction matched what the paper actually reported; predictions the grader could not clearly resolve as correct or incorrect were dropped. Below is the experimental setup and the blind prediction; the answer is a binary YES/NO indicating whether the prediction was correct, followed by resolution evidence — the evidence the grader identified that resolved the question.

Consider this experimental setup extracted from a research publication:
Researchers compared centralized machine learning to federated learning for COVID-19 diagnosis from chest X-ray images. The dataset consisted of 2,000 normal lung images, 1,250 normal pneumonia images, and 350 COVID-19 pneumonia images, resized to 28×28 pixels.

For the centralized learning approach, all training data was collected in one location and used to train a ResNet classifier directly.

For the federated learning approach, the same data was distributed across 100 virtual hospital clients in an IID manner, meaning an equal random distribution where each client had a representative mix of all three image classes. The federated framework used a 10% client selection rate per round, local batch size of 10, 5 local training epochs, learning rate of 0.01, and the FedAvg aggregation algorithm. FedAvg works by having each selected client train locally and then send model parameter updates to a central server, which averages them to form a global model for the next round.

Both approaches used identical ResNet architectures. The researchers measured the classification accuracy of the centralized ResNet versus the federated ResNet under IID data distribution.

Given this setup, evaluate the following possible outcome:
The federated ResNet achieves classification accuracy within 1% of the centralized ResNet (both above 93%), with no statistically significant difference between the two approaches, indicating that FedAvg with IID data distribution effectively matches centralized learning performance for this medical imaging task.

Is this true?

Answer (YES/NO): NO